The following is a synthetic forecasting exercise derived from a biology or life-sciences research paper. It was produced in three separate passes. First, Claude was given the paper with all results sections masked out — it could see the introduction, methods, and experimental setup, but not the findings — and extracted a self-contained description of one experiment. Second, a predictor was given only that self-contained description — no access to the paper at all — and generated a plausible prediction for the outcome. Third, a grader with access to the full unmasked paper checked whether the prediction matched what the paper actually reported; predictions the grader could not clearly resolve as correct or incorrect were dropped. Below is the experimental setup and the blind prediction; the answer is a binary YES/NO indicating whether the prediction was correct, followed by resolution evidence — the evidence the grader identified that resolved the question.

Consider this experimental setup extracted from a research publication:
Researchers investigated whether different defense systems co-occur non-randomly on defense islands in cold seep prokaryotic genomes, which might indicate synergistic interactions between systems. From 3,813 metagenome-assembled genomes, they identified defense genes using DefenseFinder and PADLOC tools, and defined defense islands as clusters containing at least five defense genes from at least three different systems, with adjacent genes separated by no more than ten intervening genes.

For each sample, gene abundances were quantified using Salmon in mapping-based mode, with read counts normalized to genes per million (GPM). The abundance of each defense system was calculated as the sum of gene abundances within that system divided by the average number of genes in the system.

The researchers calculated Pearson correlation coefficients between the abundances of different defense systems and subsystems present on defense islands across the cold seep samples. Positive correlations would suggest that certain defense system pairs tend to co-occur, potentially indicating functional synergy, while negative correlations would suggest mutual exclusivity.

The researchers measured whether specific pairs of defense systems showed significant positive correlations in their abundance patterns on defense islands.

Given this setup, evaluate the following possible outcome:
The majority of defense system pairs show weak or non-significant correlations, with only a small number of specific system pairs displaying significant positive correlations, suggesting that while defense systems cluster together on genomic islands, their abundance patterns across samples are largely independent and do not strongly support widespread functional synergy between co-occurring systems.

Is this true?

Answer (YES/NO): NO